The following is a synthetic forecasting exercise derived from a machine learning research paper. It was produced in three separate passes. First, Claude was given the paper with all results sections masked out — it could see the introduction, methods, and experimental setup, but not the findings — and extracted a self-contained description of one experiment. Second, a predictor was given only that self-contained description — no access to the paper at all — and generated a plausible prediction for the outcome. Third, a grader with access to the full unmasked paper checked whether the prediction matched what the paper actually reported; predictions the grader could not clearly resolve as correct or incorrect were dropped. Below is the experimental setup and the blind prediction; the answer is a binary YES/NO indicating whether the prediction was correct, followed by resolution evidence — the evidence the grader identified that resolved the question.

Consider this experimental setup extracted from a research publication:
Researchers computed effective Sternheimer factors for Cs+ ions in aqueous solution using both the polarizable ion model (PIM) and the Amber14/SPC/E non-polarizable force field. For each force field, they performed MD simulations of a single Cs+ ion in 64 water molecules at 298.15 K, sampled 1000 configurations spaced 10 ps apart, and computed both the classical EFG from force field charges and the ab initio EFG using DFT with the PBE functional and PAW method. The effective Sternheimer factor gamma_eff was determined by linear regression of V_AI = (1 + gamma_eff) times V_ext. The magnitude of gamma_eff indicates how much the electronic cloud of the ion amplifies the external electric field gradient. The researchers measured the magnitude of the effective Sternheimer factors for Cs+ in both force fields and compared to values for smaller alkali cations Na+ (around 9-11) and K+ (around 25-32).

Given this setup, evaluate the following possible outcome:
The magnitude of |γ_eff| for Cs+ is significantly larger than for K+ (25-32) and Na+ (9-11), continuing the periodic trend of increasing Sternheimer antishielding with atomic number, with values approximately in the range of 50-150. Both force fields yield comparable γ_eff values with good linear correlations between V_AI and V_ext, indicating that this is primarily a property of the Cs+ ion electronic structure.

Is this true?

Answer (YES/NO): NO